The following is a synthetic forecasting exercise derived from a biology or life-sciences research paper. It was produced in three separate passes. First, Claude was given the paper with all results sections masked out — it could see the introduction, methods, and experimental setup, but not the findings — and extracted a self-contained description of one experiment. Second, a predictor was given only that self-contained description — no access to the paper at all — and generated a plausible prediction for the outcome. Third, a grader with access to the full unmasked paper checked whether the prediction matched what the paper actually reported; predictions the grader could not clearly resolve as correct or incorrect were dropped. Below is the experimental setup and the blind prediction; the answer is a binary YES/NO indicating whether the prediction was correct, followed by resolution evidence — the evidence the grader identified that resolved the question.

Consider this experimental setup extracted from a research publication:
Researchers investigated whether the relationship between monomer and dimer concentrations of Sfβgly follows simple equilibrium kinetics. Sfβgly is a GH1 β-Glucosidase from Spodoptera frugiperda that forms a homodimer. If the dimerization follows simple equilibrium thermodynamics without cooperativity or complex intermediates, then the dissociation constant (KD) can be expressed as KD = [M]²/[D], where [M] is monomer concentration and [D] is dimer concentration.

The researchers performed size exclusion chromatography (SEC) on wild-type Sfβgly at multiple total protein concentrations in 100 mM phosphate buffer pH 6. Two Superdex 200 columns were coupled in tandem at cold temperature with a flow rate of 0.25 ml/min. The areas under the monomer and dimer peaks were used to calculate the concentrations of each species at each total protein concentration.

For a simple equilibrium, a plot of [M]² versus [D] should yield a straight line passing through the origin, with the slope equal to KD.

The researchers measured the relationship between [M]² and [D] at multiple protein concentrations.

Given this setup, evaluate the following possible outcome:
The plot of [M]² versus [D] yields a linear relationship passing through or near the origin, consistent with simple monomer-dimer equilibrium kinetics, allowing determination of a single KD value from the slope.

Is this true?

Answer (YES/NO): YES